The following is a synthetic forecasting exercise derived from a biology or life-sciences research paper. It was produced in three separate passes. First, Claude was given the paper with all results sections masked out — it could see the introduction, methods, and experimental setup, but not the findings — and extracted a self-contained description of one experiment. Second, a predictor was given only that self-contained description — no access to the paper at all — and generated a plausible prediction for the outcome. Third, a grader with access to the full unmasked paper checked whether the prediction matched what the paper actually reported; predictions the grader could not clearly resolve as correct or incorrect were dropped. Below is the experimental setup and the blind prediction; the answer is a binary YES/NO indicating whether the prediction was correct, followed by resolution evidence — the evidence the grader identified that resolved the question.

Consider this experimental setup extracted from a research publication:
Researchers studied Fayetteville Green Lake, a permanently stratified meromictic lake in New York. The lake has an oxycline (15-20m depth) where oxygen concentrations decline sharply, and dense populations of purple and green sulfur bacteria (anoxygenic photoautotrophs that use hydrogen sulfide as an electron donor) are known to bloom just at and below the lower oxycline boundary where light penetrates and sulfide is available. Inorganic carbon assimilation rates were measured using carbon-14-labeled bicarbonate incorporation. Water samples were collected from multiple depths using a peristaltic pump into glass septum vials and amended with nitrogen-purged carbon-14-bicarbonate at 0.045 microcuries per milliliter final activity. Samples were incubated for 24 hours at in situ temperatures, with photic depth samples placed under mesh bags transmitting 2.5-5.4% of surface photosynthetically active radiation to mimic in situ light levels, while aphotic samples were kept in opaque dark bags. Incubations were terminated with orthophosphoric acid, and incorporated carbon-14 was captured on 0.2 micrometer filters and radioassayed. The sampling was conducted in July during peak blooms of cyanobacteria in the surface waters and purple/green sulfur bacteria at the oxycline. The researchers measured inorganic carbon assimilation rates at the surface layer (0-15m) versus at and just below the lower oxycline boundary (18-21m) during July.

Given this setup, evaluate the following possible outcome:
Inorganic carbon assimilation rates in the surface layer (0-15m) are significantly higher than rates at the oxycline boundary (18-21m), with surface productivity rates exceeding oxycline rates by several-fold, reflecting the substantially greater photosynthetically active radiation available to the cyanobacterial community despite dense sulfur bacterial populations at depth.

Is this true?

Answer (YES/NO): NO